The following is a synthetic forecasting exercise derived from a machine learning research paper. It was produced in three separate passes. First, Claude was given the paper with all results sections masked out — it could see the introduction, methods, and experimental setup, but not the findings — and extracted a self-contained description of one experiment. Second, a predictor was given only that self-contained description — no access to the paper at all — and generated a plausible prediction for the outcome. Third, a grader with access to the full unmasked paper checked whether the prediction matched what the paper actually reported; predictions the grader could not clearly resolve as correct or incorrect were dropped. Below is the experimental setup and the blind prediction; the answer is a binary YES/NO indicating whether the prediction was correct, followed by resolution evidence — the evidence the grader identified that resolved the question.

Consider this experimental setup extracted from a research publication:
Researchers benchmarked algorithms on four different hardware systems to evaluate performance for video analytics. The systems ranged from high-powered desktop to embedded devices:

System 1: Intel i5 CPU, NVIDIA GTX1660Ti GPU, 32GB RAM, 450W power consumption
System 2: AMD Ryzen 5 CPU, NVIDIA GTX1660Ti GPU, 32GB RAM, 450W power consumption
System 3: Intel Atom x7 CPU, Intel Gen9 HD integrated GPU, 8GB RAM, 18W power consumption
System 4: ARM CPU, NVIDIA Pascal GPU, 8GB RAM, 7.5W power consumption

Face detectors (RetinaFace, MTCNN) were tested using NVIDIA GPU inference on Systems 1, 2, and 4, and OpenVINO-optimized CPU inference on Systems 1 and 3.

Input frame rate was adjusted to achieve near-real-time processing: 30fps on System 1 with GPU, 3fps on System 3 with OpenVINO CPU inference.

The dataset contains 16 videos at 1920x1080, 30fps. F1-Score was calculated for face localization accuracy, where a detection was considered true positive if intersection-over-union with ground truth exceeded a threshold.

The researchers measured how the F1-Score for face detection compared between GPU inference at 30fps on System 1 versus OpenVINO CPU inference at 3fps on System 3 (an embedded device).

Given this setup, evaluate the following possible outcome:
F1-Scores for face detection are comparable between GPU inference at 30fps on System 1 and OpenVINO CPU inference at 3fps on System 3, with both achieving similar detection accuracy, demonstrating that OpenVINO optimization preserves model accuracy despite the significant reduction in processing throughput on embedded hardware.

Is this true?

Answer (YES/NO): YES